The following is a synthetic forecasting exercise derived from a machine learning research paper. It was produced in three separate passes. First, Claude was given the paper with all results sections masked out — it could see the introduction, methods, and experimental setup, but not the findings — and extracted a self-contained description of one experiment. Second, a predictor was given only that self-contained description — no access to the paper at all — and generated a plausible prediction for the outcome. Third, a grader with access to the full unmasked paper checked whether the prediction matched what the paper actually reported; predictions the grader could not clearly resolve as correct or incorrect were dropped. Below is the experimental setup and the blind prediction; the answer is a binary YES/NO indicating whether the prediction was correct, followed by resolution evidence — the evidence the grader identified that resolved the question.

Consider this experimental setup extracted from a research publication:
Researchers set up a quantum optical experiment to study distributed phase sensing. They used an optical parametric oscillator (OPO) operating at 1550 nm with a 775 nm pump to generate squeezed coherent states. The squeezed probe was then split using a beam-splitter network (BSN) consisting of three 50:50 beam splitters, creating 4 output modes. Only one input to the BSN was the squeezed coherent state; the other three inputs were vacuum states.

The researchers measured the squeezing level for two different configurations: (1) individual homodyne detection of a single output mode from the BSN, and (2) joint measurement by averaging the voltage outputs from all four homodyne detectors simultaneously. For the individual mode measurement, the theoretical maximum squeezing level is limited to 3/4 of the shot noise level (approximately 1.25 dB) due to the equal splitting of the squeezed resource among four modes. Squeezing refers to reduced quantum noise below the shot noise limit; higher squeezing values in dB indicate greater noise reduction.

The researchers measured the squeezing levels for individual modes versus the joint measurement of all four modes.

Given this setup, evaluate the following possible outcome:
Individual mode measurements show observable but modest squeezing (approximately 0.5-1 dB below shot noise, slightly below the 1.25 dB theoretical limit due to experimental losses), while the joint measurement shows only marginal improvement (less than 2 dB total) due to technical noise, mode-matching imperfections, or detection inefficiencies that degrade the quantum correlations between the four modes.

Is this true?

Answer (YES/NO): NO